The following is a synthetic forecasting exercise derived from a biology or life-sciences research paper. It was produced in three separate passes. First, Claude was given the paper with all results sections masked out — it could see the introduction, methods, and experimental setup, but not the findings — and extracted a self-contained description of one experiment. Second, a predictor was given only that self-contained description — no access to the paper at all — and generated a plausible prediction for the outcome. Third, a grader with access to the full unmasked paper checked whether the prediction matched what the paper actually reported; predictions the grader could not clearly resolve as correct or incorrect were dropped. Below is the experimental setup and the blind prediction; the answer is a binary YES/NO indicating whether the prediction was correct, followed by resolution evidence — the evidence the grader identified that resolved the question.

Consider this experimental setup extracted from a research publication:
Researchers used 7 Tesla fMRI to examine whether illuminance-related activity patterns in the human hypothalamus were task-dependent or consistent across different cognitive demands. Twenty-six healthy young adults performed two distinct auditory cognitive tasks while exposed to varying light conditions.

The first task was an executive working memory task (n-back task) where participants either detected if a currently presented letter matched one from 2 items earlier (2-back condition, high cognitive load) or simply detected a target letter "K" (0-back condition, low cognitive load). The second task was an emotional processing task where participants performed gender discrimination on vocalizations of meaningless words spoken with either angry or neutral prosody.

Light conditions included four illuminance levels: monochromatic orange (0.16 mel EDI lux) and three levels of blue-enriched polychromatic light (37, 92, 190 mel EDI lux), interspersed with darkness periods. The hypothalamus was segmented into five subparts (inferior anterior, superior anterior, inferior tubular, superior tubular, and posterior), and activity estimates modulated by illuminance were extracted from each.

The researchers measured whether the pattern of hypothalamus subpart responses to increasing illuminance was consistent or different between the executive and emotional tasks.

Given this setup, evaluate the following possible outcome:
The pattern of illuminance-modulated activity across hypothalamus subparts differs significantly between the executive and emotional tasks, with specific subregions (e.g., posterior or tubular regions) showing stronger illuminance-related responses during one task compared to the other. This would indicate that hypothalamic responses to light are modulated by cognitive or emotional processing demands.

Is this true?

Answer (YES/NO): NO